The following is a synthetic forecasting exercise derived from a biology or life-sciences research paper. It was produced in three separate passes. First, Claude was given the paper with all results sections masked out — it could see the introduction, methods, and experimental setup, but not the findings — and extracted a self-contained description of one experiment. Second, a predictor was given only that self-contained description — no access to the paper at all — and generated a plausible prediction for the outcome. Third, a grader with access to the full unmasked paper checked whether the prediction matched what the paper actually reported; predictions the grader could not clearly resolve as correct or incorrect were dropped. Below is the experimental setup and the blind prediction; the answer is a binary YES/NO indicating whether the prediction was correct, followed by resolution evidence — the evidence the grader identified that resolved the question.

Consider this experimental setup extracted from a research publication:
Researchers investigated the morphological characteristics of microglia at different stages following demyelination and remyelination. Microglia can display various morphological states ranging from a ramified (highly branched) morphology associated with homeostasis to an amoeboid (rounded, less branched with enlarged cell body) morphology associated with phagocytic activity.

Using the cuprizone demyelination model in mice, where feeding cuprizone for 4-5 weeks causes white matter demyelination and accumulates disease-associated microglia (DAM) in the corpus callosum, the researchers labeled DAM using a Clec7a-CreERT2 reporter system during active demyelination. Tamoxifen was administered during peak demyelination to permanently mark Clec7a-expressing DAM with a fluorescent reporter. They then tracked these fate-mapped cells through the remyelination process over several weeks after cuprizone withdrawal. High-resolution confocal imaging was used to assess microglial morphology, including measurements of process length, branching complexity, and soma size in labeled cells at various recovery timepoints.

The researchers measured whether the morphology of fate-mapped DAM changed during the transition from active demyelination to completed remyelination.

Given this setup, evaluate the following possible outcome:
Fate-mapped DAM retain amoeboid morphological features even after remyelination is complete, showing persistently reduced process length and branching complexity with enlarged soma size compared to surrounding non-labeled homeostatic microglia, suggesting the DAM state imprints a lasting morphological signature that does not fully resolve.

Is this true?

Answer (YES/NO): NO